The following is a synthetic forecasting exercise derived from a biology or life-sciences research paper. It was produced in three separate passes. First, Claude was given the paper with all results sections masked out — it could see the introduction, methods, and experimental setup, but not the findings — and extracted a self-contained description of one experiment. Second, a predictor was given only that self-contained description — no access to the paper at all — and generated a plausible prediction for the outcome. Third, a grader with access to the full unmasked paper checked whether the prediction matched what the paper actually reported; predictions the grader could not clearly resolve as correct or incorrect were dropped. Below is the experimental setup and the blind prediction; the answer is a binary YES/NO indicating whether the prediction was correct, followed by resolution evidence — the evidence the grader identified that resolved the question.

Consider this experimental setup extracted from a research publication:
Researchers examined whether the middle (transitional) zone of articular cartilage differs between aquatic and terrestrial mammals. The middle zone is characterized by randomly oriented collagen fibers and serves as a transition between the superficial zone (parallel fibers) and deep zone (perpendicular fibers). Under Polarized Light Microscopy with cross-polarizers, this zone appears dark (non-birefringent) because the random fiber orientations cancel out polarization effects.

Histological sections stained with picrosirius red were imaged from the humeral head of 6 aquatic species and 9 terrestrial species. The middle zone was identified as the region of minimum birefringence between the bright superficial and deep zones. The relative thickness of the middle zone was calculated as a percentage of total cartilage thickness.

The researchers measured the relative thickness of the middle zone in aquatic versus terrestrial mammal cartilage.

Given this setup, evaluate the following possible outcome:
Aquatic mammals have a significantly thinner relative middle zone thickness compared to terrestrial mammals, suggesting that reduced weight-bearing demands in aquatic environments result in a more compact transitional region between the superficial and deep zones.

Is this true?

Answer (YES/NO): NO